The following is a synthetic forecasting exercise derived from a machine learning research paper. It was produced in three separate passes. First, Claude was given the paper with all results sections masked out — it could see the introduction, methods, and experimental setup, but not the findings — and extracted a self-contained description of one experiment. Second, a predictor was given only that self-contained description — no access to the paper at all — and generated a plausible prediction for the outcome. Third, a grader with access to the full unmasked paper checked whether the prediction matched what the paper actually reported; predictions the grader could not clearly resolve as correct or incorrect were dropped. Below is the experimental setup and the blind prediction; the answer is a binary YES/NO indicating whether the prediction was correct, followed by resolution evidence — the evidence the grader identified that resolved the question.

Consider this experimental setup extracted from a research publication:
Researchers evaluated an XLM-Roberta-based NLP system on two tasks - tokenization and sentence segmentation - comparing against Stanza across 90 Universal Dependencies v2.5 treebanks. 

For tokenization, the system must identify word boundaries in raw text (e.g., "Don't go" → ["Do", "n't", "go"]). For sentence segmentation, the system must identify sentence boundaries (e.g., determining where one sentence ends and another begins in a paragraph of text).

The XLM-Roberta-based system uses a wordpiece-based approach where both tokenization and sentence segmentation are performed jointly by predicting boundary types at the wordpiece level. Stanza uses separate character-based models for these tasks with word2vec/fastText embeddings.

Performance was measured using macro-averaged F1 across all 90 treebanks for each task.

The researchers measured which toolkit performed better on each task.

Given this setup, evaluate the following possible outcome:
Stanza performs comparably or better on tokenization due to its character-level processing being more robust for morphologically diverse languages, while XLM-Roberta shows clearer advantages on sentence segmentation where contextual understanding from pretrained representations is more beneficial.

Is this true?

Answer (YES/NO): YES